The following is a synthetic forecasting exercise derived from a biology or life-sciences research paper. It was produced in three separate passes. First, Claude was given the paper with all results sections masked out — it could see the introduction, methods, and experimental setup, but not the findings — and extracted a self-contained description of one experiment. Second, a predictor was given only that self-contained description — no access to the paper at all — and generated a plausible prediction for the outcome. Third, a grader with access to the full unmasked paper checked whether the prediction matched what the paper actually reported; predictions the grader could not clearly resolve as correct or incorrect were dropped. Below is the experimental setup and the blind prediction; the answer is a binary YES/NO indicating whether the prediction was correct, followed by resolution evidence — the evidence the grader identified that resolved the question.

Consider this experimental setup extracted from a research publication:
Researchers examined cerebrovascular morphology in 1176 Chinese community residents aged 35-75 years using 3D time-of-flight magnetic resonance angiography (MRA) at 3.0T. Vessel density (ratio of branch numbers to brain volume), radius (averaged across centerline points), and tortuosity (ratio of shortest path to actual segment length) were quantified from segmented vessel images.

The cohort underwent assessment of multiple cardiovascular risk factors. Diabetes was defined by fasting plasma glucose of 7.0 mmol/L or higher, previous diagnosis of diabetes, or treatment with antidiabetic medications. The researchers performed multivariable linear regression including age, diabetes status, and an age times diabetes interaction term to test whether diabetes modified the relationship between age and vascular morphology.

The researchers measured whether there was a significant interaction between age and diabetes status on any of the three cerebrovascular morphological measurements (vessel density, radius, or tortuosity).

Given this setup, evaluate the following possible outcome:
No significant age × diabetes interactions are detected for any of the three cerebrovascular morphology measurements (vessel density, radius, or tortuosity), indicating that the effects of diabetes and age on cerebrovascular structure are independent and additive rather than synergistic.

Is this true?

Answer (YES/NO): YES